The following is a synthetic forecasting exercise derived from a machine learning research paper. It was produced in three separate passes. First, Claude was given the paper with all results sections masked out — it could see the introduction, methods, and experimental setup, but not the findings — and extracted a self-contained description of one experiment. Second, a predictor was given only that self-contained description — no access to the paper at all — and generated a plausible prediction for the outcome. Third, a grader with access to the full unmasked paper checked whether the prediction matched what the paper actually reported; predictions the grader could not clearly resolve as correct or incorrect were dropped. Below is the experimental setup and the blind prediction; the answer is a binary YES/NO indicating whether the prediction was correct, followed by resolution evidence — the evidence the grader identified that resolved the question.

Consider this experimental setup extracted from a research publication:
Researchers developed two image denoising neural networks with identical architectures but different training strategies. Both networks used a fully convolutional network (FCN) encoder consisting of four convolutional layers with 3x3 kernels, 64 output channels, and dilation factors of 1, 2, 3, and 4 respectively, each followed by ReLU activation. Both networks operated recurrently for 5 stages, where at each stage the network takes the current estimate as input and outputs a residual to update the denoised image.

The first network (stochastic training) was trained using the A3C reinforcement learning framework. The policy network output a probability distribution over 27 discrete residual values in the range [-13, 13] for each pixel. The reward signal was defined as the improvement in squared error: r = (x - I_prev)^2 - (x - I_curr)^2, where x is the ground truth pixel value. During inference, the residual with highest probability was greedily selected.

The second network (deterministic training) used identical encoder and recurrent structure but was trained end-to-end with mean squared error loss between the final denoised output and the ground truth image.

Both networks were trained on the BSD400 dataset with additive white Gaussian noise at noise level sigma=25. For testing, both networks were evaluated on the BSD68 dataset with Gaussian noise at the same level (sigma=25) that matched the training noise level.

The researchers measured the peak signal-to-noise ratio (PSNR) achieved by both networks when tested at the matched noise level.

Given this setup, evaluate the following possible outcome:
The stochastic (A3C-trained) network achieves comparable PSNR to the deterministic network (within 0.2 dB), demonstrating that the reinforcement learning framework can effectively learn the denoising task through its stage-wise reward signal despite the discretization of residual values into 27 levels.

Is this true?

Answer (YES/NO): NO